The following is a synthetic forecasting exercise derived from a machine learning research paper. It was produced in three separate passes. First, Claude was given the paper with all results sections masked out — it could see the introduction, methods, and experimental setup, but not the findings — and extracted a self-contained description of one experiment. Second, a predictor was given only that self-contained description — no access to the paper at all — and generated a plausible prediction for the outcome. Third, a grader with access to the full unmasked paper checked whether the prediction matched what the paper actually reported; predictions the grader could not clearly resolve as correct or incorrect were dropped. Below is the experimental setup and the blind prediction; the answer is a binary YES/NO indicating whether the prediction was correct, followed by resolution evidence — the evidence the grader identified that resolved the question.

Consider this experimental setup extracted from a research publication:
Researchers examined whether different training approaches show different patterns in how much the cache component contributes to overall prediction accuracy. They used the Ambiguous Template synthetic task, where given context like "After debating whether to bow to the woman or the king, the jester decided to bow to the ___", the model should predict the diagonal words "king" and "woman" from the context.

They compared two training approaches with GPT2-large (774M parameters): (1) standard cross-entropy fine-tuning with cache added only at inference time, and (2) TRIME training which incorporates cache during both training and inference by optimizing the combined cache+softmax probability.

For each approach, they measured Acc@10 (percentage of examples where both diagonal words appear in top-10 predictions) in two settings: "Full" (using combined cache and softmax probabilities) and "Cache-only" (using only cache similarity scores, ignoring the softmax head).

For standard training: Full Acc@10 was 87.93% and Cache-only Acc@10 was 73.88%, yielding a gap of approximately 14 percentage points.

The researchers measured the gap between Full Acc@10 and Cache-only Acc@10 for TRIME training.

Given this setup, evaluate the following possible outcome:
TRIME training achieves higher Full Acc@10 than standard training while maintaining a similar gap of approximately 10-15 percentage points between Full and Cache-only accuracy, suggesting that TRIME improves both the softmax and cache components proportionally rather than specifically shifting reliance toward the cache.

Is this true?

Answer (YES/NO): NO